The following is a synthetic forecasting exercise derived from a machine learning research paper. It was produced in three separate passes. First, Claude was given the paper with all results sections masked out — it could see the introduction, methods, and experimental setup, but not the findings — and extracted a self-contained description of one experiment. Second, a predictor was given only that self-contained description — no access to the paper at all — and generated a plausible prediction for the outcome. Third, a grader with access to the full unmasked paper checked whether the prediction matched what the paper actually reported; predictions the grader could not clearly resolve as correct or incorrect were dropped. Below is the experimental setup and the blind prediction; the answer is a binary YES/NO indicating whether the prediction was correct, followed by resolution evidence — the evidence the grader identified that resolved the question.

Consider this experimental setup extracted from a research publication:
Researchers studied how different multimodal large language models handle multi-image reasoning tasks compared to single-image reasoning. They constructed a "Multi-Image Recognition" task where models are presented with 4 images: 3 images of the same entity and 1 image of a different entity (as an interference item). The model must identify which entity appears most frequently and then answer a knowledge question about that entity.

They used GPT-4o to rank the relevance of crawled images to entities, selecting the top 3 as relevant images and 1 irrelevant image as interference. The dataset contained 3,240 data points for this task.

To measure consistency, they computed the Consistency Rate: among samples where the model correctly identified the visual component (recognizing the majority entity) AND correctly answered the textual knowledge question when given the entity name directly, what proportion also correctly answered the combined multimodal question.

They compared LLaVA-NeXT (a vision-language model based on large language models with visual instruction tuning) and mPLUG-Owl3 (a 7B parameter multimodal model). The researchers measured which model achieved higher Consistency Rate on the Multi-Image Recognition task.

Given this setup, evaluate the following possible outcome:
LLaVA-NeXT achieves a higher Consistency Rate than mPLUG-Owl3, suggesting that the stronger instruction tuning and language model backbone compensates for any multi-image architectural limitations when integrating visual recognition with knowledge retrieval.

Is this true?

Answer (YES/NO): YES